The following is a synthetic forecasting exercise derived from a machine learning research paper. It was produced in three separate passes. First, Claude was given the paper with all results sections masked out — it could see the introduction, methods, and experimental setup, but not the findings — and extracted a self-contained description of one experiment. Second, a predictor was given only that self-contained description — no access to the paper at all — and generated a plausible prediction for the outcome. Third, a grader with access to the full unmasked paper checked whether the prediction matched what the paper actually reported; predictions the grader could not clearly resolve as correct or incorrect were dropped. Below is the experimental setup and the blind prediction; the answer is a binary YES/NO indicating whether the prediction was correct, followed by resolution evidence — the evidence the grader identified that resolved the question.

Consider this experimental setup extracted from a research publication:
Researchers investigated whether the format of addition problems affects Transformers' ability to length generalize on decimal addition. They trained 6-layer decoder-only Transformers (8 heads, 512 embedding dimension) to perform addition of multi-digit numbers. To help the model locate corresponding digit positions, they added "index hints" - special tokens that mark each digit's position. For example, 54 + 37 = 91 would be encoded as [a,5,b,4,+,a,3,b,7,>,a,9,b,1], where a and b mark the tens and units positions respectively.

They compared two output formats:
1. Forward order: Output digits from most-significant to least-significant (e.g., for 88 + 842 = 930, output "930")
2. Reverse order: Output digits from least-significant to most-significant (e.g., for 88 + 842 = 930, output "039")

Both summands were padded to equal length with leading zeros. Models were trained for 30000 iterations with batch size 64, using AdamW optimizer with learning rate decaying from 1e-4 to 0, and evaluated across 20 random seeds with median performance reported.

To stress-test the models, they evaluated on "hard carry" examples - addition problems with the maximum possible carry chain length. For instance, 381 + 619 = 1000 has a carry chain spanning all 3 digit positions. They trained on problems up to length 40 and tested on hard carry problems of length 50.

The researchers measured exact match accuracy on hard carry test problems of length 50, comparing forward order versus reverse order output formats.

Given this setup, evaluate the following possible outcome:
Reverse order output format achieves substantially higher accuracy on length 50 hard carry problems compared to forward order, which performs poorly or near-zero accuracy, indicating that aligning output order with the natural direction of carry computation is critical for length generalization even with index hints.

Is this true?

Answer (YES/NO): YES